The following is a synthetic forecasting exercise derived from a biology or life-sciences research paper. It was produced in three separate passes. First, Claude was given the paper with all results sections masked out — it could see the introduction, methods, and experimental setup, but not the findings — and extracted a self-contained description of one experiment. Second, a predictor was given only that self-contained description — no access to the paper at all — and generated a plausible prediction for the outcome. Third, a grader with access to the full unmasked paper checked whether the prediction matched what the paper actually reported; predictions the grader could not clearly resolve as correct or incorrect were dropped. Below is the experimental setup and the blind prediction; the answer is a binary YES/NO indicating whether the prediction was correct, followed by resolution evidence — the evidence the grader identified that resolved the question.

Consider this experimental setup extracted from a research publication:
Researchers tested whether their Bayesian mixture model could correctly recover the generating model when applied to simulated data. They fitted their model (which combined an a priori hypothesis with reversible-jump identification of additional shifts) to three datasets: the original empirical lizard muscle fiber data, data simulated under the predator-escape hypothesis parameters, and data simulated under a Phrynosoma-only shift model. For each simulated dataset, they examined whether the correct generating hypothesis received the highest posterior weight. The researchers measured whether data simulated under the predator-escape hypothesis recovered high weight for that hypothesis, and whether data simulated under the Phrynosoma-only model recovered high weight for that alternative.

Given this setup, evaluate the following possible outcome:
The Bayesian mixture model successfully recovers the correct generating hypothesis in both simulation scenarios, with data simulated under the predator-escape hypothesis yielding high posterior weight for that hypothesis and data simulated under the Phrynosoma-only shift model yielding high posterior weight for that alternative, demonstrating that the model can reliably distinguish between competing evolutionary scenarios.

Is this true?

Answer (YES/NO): YES